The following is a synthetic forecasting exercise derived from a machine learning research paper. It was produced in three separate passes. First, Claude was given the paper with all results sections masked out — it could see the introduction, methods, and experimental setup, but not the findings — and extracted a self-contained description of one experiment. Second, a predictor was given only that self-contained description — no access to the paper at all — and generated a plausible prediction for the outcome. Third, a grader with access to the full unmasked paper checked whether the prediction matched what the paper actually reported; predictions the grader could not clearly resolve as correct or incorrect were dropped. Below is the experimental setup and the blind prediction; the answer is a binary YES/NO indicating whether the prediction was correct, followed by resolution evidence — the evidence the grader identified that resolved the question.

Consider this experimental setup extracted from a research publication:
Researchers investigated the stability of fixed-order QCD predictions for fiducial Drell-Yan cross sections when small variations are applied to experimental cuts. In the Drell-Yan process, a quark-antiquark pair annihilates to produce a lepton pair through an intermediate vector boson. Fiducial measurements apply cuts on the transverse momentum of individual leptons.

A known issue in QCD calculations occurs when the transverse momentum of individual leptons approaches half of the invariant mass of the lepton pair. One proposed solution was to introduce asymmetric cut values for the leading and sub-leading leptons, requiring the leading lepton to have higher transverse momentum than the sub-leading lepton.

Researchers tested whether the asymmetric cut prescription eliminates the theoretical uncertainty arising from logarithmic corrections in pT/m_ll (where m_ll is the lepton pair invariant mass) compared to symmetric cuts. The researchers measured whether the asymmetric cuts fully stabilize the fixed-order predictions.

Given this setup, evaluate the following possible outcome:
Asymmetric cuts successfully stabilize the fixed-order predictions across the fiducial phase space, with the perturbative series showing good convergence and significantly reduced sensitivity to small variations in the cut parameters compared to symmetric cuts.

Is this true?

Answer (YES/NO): NO